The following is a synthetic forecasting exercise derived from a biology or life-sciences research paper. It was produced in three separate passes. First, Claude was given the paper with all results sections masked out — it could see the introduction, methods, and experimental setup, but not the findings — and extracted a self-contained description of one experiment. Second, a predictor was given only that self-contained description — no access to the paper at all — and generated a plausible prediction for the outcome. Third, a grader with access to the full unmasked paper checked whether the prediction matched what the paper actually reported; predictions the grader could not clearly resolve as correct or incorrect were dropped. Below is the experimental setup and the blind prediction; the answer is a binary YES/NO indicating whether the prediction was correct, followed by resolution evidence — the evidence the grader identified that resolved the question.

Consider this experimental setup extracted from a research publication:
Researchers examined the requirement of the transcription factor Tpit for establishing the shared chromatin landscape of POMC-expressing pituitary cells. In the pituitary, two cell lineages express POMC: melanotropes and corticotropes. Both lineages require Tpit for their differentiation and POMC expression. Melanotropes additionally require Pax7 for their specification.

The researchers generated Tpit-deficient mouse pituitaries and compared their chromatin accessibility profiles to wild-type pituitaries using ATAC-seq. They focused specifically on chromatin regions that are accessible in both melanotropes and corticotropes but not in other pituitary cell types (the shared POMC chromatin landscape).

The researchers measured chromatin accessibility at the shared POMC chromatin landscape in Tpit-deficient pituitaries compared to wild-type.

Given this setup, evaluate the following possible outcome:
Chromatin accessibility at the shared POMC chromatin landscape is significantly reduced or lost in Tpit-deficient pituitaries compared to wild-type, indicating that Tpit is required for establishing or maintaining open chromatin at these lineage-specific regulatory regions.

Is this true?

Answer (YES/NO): YES